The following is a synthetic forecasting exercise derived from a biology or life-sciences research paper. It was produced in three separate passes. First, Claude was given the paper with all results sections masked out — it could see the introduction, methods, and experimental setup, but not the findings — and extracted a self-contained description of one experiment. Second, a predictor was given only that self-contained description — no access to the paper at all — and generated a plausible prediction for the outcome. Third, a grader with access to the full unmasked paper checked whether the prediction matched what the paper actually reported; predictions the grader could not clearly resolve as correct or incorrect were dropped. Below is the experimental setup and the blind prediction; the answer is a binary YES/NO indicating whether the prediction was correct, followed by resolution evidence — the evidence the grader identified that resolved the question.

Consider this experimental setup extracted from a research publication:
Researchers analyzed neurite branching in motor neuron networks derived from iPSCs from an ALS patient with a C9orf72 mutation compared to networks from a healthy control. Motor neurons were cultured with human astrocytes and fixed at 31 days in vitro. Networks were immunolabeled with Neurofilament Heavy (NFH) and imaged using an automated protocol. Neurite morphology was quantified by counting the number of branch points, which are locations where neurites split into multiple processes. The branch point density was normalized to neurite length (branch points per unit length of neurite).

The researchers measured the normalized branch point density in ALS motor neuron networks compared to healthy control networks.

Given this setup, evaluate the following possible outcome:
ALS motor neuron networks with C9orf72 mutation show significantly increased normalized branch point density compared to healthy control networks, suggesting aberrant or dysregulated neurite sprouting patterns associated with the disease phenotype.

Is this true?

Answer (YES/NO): YES